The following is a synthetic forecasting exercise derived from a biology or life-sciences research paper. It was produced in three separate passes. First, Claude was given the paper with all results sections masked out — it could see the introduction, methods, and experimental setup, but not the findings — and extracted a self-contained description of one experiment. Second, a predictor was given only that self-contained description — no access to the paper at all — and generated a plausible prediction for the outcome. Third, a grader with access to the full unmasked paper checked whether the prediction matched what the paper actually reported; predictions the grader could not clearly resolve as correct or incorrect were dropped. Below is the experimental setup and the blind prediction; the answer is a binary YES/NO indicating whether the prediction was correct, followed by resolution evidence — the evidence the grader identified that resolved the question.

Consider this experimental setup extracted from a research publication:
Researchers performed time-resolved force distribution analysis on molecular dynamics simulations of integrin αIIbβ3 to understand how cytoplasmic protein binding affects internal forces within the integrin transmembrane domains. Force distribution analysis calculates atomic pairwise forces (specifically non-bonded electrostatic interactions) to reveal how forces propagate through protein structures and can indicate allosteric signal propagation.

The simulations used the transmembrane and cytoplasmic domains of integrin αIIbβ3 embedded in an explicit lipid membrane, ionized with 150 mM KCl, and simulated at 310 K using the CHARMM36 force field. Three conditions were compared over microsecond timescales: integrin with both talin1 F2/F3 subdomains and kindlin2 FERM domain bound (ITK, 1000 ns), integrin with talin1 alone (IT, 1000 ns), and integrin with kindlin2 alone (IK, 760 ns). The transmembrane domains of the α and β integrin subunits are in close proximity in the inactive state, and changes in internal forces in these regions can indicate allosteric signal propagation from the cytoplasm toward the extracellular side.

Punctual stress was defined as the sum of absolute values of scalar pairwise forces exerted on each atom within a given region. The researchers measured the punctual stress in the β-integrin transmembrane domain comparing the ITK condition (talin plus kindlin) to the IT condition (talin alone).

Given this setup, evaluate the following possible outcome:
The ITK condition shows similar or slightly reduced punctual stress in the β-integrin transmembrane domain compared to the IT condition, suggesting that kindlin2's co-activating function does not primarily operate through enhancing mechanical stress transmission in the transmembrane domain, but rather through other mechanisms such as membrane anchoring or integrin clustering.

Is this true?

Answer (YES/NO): YES